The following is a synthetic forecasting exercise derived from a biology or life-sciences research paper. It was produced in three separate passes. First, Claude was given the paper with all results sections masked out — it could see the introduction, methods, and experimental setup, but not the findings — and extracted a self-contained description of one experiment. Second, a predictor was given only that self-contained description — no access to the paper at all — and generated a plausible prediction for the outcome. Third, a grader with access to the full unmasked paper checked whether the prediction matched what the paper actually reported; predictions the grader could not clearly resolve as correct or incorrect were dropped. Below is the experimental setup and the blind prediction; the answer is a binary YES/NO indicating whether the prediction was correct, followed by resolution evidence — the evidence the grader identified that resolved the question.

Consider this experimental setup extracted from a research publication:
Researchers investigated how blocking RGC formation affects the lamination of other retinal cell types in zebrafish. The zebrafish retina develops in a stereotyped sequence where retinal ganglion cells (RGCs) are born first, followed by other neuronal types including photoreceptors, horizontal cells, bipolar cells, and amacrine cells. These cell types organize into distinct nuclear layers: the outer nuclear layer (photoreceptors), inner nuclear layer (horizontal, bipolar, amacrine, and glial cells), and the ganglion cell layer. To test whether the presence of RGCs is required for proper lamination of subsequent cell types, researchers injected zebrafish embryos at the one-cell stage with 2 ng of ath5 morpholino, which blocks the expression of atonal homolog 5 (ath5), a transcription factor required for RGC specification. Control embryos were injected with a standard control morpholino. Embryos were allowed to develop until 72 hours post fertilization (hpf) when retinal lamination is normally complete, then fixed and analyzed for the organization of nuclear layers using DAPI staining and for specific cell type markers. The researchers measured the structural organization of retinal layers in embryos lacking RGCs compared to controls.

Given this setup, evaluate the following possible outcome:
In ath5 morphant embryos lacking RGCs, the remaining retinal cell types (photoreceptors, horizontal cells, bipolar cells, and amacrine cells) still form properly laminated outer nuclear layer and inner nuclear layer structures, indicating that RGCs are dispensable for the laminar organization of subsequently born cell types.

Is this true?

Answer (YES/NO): YES